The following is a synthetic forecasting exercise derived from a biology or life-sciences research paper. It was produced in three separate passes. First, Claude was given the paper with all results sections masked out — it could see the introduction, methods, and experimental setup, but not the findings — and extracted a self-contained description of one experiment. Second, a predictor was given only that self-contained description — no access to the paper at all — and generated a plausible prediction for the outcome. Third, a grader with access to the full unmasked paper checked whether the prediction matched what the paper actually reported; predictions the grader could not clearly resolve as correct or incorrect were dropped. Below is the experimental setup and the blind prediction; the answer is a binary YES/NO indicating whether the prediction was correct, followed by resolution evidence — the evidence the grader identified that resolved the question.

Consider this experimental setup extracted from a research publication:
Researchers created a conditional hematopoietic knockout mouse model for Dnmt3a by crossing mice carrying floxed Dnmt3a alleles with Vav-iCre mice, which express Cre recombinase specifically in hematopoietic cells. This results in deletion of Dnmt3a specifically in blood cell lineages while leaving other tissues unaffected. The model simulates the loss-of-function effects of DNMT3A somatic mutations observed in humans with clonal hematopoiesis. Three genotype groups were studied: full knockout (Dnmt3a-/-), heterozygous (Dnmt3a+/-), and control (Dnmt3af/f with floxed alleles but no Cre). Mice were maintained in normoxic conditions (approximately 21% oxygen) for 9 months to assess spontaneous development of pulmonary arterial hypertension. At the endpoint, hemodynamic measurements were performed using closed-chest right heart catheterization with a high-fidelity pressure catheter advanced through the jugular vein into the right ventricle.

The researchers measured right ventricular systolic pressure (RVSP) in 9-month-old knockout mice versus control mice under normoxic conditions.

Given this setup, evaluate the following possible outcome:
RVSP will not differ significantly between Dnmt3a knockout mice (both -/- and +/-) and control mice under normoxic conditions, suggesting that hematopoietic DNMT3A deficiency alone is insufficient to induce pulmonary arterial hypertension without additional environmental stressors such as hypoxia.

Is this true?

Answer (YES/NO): NO